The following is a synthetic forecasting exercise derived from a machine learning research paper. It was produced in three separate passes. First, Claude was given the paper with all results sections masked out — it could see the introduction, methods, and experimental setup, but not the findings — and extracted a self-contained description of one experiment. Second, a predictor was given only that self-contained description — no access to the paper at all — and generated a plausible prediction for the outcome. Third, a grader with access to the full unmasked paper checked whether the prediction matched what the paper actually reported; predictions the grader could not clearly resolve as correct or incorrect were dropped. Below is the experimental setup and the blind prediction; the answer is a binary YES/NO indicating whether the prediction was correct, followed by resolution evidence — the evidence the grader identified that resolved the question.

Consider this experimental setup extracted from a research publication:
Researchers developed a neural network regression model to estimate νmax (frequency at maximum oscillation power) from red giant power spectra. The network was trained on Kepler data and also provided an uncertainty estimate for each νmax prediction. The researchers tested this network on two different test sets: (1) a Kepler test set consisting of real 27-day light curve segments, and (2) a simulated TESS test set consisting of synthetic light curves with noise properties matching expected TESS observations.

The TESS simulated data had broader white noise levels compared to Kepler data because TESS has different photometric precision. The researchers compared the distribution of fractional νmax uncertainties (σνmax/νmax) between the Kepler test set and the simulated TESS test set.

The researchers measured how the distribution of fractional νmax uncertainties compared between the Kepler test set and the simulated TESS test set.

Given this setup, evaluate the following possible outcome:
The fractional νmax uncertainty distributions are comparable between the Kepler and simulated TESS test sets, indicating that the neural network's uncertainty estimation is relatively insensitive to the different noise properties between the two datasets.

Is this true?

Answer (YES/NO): NO